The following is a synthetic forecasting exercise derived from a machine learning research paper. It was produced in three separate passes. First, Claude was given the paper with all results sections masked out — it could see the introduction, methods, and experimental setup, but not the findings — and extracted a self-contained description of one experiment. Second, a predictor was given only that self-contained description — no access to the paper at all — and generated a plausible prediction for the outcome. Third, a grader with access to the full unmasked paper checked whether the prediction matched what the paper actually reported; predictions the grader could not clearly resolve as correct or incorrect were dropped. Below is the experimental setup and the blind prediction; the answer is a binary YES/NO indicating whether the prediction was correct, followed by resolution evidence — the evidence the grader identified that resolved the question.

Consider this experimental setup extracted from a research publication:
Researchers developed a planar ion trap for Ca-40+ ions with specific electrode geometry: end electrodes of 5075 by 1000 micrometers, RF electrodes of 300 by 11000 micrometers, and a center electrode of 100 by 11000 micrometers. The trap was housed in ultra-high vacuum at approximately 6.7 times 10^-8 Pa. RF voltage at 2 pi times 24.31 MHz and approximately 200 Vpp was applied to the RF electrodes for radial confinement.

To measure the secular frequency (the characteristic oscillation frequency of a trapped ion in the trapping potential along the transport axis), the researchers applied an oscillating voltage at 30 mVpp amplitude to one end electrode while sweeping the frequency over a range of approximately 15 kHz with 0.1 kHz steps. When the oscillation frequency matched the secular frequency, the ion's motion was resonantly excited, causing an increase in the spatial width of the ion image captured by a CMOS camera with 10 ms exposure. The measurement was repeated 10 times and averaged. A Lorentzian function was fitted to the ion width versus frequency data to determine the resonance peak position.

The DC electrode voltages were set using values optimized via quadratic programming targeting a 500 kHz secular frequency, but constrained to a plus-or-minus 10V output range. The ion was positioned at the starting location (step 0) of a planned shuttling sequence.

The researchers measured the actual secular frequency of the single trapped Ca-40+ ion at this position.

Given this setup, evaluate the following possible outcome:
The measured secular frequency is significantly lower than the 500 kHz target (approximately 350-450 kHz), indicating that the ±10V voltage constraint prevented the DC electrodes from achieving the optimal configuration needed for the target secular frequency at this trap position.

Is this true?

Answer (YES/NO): NO